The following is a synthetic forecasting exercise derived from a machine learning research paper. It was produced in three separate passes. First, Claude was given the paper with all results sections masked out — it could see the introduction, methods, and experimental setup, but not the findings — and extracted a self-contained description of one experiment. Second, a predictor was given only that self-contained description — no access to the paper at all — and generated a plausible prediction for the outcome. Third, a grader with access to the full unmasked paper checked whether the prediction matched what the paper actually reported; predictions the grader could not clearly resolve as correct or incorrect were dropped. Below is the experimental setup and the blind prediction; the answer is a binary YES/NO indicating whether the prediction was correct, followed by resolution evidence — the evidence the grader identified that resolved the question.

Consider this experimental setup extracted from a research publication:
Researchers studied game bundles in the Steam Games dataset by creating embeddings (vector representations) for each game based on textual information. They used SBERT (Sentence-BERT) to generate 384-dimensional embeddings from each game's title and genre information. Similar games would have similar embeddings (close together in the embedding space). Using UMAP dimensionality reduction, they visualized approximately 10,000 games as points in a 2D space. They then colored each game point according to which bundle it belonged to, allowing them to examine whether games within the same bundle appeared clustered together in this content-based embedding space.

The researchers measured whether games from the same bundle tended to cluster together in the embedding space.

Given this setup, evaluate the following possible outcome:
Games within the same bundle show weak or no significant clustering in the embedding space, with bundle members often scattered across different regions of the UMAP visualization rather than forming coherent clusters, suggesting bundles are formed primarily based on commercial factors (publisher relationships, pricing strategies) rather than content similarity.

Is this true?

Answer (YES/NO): NO